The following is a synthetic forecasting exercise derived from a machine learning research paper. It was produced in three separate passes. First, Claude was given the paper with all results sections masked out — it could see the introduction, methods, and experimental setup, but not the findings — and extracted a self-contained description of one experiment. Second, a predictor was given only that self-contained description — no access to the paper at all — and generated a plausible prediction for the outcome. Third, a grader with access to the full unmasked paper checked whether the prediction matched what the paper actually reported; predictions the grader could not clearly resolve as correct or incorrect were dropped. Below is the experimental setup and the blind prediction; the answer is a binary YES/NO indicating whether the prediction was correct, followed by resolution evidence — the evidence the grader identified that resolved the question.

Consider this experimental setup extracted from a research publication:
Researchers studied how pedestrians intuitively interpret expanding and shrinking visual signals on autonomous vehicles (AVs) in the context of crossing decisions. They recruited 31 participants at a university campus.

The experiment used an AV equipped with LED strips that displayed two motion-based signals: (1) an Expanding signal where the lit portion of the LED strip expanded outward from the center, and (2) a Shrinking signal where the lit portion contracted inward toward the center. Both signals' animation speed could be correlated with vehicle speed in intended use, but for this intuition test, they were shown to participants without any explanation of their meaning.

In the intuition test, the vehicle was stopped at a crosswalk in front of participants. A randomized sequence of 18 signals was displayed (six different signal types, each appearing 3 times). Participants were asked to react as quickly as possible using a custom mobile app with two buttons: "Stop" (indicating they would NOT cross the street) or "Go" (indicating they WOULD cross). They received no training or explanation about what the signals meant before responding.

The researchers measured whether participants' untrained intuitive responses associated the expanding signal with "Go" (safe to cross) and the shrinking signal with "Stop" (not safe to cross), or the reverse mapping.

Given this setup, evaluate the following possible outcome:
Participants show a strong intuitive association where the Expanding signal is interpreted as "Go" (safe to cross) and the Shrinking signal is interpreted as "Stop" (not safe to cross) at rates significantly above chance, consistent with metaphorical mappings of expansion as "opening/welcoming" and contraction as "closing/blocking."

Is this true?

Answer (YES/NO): NO